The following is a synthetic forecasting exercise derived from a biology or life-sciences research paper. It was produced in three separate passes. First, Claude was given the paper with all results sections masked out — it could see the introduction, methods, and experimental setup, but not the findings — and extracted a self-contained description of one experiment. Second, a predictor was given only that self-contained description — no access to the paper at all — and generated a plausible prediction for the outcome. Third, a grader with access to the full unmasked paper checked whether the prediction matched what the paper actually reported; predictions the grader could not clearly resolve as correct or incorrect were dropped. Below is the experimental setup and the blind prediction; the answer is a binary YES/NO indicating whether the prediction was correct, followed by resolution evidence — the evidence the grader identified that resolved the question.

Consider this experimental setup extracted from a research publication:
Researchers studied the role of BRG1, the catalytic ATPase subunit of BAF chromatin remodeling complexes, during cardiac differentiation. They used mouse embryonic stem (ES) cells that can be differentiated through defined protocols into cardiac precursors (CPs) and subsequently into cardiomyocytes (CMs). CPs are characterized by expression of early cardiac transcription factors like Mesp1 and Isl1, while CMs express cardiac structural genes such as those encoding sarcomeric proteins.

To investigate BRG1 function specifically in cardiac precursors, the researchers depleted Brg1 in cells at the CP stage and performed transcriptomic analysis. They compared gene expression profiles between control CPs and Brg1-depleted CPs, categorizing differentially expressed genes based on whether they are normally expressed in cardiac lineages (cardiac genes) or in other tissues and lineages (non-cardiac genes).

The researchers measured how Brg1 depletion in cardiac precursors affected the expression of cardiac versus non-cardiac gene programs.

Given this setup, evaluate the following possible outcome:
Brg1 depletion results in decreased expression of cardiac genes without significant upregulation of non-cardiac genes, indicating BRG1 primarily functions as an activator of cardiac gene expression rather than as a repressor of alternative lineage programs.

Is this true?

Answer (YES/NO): NO